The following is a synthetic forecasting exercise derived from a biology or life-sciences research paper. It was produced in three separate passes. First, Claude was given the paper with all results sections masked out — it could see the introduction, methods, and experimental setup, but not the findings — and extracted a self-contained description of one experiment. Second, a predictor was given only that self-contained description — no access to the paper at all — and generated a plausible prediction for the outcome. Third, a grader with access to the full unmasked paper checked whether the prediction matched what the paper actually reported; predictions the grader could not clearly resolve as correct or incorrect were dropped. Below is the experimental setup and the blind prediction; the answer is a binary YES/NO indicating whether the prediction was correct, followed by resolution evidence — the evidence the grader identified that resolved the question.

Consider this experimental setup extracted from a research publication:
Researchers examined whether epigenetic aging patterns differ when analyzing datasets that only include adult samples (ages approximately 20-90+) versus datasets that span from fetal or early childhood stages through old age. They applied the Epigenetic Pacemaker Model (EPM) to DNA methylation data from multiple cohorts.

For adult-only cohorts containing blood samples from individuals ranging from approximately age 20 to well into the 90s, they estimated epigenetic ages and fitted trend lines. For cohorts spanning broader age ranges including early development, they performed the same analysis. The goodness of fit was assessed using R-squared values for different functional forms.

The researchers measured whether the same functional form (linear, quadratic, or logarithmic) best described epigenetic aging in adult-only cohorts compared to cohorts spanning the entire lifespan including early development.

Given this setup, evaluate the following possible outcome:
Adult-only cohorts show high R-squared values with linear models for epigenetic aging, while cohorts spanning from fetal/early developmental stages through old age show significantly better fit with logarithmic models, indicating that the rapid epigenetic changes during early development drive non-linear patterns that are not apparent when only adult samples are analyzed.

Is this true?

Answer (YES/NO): YES